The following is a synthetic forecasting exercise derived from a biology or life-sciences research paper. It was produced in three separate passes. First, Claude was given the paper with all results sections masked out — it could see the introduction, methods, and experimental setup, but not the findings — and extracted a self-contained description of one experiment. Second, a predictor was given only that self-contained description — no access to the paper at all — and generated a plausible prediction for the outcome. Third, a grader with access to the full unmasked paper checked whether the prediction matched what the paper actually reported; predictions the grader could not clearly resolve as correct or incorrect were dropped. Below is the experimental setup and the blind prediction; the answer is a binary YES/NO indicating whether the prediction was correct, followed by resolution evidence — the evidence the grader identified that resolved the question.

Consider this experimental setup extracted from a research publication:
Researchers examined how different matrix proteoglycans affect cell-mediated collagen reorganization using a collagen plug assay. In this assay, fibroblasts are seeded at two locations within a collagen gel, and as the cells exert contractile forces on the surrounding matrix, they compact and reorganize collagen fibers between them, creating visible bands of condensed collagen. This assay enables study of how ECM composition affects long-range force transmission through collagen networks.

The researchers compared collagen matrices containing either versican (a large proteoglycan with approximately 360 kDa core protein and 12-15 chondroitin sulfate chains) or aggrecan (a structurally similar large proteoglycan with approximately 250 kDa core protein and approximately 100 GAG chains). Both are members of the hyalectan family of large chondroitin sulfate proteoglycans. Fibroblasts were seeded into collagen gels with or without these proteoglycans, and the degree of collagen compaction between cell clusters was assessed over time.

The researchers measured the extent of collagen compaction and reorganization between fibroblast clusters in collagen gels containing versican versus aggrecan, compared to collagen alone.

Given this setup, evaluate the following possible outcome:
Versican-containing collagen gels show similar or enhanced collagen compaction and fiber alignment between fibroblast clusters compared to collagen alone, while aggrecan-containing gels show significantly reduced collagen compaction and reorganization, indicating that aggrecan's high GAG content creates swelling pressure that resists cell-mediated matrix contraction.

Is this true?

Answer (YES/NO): NO